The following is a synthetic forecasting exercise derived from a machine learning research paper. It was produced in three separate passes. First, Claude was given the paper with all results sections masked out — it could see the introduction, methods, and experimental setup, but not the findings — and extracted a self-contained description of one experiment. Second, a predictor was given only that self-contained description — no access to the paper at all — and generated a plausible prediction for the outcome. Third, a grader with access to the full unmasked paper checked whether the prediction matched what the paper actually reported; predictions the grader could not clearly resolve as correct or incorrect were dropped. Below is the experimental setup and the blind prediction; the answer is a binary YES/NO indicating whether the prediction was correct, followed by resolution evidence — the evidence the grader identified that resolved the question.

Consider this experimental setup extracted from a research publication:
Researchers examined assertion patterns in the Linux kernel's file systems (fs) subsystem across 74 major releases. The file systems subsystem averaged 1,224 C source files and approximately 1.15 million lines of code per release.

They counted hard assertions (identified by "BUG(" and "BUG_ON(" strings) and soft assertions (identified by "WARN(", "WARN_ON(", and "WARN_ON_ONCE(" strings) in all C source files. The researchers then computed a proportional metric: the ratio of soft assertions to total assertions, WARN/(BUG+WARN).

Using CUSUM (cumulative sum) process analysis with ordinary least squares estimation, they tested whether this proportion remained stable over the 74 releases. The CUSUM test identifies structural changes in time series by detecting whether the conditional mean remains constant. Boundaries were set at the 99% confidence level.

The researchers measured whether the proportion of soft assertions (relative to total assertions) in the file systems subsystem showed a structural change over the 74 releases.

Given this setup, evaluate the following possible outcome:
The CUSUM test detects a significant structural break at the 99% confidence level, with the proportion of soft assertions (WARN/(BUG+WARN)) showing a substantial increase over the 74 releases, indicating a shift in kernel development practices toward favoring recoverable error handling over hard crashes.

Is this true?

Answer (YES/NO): YES